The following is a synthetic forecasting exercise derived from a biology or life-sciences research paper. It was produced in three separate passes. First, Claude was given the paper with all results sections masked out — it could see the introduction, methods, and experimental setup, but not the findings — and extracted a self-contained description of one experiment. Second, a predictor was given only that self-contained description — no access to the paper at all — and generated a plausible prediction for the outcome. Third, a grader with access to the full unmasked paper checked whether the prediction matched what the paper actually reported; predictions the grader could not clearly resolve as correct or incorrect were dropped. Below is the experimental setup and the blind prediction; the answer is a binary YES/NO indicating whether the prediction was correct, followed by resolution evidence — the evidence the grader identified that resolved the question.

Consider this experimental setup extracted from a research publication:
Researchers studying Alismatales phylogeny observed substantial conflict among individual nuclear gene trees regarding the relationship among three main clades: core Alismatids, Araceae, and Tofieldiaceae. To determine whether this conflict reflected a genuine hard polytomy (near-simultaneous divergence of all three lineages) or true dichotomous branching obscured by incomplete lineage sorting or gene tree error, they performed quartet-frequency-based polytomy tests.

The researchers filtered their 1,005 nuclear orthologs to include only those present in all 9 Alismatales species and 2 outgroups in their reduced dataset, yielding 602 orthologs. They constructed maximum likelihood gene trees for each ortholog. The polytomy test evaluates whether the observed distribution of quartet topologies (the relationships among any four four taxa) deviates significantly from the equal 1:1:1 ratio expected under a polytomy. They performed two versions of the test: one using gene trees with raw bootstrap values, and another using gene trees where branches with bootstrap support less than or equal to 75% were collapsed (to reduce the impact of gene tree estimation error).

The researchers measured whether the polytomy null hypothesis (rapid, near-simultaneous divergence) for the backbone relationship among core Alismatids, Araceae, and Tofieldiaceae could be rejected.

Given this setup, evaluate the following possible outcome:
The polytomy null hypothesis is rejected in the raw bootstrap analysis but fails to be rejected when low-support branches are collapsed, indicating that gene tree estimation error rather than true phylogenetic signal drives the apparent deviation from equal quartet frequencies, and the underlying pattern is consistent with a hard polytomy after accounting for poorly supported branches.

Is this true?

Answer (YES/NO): NO